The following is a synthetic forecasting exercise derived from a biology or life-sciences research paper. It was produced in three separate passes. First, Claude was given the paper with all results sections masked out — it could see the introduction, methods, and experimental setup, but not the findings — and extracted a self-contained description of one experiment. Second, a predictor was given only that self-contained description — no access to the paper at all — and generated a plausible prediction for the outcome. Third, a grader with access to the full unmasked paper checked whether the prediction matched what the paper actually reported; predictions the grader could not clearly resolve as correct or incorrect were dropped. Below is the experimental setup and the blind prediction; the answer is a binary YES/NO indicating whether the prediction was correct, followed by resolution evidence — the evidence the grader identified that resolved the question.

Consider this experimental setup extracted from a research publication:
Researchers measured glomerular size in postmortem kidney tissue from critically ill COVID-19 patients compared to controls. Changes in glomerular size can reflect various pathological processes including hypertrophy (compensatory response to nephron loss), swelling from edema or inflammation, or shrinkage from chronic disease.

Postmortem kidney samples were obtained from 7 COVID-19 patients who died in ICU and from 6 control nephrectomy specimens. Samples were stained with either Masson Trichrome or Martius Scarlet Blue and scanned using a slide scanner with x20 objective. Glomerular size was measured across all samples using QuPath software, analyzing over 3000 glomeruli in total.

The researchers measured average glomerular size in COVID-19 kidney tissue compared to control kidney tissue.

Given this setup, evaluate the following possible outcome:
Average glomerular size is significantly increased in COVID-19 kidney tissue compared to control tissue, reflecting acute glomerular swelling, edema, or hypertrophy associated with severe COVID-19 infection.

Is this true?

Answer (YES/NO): YES